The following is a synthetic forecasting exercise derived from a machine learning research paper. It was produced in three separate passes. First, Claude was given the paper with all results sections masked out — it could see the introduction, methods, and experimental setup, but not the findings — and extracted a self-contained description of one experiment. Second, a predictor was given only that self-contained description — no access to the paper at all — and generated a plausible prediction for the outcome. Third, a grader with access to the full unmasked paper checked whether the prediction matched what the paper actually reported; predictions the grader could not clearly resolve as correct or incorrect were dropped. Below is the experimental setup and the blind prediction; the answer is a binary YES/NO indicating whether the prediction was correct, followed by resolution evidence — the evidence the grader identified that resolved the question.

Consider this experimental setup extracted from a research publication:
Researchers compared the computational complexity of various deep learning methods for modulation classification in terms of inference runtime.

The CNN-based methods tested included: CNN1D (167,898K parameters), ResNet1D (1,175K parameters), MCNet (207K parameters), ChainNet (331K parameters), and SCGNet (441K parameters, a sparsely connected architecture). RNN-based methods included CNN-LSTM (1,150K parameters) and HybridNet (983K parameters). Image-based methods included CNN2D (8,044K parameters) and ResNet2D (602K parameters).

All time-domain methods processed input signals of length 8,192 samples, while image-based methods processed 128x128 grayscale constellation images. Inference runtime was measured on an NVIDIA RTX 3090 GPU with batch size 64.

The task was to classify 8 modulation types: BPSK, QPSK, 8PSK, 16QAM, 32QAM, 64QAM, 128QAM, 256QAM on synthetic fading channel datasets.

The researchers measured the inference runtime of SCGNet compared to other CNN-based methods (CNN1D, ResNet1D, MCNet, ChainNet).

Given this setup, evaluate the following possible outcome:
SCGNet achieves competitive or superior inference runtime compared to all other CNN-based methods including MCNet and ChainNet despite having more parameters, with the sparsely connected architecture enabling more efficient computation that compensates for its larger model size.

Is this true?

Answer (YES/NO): NO